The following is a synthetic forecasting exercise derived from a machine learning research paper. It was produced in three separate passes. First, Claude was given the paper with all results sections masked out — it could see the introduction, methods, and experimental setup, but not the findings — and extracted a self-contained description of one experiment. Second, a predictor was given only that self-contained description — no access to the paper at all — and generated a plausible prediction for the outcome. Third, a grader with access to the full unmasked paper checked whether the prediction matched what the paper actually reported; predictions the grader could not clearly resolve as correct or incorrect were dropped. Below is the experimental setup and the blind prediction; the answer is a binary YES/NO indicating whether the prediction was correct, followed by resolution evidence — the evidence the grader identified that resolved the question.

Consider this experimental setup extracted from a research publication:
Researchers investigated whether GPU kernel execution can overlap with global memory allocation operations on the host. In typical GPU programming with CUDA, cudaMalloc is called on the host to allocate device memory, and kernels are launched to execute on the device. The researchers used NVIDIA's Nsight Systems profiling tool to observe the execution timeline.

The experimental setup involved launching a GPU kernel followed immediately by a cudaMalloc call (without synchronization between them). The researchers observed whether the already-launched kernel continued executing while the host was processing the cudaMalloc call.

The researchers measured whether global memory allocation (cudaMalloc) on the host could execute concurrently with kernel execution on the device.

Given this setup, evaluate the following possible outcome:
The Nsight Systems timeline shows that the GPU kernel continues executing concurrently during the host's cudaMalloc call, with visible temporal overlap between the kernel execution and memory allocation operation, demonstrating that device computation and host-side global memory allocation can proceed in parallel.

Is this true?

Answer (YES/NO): YES